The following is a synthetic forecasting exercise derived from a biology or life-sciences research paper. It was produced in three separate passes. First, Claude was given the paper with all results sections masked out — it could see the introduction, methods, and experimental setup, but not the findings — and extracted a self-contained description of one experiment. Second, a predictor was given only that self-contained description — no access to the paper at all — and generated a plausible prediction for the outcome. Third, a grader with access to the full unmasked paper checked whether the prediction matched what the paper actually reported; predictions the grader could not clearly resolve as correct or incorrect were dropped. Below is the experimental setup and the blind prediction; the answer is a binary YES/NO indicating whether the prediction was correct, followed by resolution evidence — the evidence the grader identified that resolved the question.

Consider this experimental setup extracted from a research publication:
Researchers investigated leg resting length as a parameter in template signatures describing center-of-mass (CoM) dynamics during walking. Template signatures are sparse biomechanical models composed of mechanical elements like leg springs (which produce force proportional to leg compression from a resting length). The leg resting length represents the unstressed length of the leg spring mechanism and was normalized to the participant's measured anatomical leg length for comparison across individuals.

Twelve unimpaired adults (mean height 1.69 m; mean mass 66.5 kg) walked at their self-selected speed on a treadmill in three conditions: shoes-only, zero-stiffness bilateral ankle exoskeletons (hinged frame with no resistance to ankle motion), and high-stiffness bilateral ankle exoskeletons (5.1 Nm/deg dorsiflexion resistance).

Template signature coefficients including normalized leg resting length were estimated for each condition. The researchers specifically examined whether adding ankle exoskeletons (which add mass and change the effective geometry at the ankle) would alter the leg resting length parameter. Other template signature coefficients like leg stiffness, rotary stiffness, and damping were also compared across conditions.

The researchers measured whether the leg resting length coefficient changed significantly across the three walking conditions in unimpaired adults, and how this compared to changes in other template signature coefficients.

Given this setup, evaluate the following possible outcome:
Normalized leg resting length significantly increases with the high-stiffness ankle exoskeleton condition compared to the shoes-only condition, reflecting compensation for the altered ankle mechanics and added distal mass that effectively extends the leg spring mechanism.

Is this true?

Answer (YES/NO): NO